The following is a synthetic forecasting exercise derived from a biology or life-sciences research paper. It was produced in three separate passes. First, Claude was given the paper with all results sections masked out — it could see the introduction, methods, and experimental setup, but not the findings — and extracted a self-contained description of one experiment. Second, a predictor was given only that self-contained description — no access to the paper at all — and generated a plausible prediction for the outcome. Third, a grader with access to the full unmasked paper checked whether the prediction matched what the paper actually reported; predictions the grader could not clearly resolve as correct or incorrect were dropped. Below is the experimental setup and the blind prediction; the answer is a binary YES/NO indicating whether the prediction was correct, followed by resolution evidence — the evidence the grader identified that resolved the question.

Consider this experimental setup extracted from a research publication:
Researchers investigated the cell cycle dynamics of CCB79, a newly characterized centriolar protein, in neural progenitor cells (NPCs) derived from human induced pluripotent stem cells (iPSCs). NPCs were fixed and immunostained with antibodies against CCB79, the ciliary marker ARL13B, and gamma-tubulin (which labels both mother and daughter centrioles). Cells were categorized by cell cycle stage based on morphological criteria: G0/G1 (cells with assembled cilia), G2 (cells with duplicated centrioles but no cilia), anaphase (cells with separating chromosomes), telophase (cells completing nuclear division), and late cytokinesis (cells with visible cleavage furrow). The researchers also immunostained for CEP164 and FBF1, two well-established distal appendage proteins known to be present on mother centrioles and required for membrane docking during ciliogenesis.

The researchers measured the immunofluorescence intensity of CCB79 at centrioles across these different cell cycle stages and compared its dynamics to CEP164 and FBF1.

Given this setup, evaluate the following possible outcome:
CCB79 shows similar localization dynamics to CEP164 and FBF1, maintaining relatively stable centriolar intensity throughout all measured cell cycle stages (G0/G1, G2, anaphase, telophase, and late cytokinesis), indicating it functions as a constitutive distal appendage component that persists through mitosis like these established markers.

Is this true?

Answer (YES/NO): NO